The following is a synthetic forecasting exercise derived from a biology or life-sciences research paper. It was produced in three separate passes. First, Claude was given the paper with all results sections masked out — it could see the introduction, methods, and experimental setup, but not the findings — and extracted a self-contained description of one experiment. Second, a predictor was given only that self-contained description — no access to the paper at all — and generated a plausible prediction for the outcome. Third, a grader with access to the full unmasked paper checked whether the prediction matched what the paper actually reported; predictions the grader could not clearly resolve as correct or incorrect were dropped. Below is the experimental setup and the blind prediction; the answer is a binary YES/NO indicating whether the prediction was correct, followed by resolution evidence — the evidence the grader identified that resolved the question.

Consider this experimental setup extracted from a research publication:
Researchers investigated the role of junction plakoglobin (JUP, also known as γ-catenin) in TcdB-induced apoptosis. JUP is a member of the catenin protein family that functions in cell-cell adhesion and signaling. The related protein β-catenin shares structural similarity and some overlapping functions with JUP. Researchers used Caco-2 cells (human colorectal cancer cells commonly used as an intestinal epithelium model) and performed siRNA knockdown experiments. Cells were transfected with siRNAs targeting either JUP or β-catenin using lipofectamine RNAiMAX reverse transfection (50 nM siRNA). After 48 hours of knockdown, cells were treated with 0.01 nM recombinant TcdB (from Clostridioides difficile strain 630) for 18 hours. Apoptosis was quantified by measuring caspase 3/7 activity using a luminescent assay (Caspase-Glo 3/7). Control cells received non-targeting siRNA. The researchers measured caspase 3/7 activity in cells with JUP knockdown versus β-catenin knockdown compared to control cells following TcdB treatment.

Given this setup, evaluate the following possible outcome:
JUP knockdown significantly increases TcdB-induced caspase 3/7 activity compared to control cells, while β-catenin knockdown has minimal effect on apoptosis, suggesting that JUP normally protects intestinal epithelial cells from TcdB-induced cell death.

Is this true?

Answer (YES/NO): NO